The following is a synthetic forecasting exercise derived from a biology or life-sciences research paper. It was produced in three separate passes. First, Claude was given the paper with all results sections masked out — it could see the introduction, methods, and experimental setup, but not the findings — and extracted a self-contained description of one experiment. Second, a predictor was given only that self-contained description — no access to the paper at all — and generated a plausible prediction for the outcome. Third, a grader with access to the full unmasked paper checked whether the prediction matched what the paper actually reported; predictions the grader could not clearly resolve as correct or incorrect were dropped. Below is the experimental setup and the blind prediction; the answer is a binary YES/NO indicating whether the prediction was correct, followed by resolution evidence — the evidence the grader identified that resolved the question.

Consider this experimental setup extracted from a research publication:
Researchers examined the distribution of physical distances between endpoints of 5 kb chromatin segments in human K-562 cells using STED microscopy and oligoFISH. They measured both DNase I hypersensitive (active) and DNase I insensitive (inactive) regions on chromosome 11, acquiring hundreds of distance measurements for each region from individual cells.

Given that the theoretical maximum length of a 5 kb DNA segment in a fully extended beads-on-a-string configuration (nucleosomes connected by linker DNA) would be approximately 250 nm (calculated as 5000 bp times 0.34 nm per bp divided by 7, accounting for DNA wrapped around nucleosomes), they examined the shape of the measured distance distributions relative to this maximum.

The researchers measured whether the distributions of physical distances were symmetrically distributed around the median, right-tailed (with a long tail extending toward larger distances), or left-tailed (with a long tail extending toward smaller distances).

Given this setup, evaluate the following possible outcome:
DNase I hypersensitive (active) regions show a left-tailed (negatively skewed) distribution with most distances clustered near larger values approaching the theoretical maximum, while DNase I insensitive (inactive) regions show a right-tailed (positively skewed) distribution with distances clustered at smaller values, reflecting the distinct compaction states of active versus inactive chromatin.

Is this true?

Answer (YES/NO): NO